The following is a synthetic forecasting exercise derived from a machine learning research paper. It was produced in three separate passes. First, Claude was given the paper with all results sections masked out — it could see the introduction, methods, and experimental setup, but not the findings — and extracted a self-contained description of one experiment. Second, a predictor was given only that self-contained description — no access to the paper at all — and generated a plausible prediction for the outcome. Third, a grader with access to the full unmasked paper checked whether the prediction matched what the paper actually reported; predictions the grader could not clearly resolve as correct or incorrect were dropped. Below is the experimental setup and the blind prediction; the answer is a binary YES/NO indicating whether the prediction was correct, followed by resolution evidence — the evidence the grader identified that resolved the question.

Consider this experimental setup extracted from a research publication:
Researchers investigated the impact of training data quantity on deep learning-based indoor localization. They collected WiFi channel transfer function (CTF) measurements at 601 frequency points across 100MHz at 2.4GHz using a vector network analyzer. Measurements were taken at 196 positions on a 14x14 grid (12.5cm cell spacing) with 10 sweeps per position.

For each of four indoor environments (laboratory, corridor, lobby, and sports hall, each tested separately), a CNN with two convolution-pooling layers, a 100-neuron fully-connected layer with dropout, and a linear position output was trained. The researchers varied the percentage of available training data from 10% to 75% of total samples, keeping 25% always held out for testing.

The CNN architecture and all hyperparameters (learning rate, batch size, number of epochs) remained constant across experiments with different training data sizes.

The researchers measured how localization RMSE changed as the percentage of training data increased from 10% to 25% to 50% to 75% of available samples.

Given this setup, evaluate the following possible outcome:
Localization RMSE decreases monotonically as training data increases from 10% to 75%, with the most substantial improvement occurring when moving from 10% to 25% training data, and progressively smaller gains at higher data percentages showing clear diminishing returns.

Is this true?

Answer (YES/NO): NO